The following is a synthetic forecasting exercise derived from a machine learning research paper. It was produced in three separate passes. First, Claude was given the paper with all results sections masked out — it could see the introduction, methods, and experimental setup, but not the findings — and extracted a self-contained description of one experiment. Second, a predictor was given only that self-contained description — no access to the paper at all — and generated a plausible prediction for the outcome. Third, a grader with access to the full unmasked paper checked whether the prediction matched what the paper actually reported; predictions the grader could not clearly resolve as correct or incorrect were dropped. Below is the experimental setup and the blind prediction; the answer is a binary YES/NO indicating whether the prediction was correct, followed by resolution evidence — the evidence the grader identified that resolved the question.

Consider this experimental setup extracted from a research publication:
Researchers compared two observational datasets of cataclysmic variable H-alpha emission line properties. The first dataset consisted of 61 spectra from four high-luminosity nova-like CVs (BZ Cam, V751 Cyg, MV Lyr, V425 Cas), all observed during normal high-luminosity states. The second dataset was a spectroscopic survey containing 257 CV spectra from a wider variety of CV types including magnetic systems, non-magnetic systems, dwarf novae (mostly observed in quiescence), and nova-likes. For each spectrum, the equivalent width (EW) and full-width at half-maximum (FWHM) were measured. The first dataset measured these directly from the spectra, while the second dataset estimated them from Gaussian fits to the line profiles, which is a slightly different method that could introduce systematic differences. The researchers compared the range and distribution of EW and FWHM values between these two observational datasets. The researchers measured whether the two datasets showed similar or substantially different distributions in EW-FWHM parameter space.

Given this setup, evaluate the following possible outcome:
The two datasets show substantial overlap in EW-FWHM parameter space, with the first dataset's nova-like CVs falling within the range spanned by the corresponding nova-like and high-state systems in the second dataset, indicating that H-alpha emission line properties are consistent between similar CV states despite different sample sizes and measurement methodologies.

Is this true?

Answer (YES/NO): NO